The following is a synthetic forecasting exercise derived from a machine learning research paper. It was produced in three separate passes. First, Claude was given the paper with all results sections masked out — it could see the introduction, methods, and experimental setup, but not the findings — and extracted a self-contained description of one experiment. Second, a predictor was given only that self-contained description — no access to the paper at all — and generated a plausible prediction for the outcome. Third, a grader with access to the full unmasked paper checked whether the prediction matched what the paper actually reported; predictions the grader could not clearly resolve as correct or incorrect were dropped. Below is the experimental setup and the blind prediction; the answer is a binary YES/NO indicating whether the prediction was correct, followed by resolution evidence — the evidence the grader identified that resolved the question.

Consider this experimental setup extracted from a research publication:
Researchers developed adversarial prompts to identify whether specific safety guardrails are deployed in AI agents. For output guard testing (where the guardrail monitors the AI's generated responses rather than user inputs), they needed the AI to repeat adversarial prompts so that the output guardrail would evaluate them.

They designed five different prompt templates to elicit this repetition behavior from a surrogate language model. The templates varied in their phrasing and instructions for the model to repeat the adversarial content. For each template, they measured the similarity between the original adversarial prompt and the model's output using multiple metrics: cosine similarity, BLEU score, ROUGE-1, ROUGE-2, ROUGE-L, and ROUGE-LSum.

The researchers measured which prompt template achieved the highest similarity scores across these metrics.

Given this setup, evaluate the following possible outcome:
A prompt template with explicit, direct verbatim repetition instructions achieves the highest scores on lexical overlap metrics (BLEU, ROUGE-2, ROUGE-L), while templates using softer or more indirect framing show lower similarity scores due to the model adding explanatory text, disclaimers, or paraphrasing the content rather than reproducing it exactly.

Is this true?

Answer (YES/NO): YES